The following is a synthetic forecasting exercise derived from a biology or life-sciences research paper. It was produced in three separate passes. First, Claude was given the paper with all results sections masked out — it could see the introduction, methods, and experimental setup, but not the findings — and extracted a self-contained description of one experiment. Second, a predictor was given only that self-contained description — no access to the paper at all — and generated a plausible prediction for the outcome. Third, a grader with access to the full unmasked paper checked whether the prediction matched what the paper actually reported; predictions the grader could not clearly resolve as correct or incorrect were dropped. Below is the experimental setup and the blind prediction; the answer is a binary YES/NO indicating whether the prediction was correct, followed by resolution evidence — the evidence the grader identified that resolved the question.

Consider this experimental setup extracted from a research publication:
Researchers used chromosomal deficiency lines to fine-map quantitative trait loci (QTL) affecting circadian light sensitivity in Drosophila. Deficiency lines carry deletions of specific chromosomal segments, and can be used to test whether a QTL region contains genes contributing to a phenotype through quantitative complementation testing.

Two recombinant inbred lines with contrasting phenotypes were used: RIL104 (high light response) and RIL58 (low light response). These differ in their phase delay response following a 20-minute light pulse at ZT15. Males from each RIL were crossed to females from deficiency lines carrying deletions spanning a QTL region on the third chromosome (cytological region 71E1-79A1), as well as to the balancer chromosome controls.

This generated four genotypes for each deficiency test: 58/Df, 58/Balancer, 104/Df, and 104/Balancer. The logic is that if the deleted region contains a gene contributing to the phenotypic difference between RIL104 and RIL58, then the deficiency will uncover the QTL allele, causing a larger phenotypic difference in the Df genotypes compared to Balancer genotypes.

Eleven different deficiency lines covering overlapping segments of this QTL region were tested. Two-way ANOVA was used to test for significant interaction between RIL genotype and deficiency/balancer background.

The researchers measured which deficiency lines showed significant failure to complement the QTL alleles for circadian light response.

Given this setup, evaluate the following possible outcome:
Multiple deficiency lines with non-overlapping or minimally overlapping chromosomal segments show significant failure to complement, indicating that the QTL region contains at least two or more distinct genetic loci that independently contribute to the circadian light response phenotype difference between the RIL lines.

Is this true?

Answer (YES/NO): NO